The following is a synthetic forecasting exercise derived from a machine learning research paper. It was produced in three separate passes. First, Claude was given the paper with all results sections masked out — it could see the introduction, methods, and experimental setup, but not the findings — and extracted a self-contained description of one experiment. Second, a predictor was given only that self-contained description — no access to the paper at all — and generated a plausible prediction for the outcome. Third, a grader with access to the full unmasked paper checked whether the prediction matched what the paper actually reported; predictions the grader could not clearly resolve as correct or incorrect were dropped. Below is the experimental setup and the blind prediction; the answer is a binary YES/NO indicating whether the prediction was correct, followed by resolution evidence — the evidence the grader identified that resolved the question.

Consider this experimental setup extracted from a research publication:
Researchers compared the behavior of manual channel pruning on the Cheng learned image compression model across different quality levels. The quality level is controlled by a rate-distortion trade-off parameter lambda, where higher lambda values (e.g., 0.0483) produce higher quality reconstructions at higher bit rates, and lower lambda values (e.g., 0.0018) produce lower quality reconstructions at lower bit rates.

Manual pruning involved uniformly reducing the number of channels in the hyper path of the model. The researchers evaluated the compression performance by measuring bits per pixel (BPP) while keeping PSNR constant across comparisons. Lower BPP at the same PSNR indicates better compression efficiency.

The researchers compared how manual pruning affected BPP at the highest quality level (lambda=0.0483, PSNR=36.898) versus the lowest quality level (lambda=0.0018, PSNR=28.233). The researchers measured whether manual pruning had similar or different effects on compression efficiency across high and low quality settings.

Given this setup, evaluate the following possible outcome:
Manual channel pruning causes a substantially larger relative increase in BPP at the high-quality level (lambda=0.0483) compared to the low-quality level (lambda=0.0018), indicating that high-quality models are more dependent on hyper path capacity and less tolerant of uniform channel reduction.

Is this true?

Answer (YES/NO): YES